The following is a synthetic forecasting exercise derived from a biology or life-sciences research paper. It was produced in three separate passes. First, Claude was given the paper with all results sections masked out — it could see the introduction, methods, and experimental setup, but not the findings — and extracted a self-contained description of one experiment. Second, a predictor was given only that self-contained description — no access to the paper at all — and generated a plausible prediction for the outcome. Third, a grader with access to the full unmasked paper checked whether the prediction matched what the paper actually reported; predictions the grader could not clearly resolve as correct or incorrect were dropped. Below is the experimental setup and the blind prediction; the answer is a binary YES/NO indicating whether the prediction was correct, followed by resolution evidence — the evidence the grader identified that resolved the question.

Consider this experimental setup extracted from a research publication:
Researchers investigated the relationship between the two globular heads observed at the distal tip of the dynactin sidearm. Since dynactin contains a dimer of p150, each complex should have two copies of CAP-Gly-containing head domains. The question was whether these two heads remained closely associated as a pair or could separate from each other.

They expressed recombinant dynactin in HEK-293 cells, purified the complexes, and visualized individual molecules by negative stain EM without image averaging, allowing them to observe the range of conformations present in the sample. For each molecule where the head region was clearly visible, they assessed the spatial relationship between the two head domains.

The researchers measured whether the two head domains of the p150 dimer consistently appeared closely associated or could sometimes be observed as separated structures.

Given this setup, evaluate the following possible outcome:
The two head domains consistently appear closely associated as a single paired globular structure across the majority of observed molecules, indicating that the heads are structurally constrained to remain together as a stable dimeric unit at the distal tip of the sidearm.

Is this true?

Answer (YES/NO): NO